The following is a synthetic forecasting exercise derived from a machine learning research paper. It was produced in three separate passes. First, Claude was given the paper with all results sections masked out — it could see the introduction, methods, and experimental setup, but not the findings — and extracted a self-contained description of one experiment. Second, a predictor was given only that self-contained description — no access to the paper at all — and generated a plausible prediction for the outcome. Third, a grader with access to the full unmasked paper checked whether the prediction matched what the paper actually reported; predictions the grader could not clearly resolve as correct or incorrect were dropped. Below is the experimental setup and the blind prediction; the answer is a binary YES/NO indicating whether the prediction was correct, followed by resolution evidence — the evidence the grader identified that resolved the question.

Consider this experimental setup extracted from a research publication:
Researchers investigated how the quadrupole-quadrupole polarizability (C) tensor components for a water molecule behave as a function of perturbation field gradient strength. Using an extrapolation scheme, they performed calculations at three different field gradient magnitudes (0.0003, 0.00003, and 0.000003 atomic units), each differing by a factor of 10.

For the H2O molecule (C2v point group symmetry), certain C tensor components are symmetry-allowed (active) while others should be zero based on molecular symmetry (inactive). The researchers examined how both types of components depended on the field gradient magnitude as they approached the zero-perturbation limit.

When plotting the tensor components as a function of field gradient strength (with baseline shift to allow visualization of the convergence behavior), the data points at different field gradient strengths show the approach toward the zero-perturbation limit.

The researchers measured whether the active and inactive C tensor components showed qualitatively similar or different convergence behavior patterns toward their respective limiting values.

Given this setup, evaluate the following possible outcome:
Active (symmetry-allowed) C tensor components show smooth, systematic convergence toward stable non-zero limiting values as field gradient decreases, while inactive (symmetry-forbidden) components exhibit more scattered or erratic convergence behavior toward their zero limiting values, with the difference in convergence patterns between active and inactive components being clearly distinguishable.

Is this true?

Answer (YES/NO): NO